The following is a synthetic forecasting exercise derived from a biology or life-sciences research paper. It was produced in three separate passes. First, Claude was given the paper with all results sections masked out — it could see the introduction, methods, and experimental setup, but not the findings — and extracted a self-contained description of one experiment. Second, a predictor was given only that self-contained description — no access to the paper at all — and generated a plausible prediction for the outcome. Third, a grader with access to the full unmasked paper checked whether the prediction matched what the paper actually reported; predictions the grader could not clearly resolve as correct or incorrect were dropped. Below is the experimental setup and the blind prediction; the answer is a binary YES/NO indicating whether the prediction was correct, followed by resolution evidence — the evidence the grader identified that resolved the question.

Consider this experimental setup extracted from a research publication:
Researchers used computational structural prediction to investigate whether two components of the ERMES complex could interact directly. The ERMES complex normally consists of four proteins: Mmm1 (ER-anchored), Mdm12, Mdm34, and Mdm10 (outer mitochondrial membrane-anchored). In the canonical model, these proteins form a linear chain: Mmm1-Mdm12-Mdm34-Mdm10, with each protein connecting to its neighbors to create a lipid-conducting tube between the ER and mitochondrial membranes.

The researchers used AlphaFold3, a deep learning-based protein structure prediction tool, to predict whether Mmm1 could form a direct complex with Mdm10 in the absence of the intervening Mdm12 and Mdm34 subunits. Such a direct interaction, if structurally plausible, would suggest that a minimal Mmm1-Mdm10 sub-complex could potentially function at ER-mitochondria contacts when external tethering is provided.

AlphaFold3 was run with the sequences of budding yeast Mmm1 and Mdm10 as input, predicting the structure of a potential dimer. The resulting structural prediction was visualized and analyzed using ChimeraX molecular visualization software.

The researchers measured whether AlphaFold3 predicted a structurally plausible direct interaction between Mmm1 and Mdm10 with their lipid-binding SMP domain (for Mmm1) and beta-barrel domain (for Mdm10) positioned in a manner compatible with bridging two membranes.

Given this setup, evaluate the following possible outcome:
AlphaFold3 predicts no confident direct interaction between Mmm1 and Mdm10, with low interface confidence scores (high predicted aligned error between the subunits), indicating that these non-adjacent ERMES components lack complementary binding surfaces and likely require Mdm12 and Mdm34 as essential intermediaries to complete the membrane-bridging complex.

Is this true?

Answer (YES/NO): NO